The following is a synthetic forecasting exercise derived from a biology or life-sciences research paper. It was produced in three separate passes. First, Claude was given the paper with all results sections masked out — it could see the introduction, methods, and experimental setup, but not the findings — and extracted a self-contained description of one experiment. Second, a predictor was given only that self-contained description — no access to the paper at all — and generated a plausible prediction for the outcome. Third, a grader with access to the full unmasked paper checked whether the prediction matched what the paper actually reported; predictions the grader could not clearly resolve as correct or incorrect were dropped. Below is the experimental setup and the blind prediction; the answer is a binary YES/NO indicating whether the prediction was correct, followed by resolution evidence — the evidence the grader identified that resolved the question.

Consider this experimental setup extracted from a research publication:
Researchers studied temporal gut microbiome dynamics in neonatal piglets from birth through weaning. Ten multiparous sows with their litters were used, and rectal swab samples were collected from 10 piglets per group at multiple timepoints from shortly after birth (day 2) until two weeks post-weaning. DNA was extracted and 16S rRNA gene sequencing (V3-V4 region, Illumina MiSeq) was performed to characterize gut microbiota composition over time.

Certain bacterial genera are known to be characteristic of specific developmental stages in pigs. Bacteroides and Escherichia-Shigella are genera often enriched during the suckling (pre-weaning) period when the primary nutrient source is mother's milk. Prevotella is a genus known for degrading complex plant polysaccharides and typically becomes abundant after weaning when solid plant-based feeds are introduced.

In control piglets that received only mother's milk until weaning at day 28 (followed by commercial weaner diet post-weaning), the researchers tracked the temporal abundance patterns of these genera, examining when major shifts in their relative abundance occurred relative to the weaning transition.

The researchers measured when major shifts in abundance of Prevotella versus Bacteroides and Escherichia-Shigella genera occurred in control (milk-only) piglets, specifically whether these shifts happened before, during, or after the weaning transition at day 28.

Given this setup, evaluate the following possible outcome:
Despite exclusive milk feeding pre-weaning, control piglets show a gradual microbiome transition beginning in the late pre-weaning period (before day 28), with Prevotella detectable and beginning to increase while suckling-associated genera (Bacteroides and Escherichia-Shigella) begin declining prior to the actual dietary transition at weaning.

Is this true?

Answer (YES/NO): NO